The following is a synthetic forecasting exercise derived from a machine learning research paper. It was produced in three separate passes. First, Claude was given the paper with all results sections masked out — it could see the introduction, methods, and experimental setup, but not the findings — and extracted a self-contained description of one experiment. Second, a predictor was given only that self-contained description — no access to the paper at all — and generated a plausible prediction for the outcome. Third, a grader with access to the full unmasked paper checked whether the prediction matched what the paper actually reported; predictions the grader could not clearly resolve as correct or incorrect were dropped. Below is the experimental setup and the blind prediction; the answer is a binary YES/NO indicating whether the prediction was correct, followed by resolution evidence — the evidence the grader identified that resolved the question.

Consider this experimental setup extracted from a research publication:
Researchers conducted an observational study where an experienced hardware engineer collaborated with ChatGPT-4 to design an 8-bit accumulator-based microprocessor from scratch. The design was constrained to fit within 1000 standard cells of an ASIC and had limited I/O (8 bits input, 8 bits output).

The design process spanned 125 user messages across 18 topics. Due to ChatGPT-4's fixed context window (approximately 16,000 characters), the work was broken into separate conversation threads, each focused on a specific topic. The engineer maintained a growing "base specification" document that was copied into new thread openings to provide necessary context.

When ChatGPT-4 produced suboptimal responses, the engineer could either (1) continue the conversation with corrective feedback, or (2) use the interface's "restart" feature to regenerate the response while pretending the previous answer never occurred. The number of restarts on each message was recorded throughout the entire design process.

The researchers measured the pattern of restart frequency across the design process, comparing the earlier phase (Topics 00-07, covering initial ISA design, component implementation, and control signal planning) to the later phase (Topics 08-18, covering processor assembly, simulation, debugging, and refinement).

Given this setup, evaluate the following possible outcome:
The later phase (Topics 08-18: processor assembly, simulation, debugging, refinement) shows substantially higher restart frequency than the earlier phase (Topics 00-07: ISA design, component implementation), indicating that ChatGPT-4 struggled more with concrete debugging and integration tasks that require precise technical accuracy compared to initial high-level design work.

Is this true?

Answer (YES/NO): NO